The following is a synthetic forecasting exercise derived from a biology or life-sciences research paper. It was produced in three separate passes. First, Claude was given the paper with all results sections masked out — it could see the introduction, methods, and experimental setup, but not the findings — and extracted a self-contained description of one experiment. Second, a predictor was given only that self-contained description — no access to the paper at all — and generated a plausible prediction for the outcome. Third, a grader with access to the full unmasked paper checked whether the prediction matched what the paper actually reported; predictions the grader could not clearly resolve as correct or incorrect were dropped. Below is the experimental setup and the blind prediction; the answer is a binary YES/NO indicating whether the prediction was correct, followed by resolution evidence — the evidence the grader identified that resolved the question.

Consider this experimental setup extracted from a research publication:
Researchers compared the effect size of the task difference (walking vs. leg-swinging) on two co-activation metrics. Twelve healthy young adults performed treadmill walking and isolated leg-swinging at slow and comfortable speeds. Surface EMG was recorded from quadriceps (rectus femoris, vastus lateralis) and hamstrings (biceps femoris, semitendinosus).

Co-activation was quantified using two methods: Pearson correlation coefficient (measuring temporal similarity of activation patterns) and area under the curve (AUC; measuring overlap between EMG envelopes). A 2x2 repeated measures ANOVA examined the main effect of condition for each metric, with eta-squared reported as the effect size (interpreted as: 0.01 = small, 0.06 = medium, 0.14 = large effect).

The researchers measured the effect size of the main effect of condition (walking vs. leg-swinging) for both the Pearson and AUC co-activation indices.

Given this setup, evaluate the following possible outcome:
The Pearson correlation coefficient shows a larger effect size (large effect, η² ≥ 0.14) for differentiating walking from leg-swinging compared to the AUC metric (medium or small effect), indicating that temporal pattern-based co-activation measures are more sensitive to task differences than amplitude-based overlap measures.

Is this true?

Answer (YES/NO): YES